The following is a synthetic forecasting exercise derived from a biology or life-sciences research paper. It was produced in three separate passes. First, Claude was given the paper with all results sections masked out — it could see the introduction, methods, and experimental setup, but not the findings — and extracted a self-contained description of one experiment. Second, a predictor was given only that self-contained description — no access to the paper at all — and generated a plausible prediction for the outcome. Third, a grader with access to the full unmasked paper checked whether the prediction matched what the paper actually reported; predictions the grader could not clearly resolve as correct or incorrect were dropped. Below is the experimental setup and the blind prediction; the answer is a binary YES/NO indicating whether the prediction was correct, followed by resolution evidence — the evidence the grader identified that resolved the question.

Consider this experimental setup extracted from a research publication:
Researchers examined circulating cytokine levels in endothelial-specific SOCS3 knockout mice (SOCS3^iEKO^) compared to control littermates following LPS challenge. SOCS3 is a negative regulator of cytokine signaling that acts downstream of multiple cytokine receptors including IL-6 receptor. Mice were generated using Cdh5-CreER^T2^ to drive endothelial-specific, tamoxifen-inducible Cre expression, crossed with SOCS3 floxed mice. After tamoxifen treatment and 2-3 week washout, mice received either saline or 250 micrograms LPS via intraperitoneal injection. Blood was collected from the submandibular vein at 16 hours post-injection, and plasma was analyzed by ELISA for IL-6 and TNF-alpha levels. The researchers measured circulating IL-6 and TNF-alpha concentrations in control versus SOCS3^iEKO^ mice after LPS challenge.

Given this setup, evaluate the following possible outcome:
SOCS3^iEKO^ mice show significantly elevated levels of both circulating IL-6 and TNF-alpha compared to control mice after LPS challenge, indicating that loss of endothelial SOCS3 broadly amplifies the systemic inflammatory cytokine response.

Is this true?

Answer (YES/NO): NO